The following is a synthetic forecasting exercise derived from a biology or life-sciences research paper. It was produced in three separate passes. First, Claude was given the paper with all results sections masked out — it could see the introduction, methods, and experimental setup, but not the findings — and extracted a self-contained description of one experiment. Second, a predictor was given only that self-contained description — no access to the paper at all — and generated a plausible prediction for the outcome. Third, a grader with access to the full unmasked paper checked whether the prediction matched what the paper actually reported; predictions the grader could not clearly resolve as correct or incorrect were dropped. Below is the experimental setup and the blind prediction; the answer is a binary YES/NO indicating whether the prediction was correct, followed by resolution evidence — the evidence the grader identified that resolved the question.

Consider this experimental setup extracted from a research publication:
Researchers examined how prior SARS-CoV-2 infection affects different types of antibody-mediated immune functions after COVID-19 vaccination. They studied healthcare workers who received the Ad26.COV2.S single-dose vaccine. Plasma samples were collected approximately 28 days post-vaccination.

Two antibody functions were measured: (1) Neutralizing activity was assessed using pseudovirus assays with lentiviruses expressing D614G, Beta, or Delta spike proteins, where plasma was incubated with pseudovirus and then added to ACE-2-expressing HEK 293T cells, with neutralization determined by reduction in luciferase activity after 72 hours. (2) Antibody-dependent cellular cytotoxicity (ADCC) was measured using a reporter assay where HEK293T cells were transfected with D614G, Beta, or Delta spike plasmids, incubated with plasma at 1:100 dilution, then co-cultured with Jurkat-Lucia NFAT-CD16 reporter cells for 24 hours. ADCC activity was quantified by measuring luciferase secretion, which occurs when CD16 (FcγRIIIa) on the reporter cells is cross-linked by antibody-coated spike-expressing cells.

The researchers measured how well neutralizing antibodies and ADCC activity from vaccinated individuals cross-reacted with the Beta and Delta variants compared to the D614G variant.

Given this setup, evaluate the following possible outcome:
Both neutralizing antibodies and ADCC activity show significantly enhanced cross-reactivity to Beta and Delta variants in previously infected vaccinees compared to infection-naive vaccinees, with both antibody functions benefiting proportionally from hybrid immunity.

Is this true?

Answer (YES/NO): NO